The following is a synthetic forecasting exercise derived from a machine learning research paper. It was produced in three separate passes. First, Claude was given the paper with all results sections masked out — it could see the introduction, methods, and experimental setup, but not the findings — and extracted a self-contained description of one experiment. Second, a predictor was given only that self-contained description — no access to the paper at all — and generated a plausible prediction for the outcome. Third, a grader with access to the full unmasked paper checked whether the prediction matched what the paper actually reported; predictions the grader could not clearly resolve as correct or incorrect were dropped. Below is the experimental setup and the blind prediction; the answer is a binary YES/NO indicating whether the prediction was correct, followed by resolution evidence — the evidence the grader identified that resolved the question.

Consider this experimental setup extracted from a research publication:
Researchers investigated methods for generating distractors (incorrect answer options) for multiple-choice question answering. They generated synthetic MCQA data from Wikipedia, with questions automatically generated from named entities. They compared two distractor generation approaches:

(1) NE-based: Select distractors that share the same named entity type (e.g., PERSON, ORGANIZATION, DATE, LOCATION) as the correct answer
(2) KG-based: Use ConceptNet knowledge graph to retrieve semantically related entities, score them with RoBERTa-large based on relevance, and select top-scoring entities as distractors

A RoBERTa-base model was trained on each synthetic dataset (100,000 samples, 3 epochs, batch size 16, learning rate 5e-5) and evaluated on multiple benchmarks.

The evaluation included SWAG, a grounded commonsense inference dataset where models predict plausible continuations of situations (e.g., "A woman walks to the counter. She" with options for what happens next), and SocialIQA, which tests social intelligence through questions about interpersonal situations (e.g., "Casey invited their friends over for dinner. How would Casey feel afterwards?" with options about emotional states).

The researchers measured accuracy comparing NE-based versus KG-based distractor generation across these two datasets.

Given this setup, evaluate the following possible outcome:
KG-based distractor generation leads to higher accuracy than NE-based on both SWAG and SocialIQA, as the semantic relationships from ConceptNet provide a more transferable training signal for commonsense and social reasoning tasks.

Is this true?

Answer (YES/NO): NO